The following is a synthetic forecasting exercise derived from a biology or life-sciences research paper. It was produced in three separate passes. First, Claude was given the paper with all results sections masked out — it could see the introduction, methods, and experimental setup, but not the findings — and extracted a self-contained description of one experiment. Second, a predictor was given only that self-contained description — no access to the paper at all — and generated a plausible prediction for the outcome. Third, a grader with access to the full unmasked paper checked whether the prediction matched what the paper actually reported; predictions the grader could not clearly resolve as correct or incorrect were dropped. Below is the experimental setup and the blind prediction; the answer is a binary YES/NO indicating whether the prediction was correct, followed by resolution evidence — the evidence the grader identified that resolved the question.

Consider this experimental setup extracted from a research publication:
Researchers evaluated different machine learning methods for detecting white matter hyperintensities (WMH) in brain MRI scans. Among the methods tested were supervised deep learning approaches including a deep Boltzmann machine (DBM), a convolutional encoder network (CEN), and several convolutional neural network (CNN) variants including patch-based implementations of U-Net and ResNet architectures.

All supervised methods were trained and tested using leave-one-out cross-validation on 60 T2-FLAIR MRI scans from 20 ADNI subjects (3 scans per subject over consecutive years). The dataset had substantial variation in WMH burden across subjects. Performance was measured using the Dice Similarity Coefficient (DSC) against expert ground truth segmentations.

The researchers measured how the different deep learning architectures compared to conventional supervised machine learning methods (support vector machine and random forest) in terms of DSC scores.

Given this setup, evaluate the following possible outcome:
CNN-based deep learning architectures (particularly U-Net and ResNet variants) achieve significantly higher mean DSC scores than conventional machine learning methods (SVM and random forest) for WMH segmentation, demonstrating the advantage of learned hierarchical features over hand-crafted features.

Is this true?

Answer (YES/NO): YES